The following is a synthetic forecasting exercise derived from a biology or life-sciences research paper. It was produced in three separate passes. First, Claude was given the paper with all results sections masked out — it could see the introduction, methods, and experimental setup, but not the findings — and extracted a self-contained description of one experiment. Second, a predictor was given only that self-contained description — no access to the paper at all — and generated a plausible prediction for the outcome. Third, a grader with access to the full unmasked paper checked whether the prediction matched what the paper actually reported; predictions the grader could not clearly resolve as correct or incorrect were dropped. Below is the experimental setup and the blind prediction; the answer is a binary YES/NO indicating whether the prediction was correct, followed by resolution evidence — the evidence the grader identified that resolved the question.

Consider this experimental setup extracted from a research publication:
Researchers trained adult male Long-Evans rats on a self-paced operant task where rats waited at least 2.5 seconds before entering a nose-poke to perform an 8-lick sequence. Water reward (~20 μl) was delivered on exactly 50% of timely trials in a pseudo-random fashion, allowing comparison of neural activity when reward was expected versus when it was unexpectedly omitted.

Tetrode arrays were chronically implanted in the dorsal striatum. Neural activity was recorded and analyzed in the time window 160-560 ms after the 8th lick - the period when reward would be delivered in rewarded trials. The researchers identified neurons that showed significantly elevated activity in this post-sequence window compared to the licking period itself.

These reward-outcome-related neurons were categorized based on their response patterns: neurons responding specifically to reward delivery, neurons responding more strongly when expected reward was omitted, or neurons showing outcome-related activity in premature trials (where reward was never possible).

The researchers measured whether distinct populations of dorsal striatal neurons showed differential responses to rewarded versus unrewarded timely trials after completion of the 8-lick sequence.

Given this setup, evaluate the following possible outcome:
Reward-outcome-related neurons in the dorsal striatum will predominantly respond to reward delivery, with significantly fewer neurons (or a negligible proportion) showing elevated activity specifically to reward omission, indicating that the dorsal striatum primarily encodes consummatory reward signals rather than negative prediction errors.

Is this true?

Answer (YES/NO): NO